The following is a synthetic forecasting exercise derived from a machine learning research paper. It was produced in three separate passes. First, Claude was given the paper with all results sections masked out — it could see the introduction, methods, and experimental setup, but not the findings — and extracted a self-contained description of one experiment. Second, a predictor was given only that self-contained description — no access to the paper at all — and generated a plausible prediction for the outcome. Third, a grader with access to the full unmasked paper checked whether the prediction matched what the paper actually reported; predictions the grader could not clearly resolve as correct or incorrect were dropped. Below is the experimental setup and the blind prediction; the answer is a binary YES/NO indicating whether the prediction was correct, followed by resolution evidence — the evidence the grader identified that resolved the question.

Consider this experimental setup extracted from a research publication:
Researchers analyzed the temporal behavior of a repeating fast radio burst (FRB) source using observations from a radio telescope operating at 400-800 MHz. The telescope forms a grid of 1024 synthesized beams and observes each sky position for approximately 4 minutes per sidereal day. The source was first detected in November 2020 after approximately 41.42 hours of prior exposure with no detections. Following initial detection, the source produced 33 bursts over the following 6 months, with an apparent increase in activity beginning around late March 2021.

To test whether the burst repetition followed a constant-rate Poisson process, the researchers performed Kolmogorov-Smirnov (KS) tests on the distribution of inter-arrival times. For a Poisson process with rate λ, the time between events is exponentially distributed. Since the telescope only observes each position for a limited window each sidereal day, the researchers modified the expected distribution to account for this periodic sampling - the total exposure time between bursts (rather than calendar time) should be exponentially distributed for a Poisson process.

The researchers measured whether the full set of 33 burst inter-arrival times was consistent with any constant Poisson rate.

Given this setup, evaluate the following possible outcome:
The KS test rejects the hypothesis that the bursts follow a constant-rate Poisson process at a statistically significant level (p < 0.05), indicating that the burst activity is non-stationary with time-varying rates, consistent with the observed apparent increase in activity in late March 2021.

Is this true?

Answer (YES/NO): YES